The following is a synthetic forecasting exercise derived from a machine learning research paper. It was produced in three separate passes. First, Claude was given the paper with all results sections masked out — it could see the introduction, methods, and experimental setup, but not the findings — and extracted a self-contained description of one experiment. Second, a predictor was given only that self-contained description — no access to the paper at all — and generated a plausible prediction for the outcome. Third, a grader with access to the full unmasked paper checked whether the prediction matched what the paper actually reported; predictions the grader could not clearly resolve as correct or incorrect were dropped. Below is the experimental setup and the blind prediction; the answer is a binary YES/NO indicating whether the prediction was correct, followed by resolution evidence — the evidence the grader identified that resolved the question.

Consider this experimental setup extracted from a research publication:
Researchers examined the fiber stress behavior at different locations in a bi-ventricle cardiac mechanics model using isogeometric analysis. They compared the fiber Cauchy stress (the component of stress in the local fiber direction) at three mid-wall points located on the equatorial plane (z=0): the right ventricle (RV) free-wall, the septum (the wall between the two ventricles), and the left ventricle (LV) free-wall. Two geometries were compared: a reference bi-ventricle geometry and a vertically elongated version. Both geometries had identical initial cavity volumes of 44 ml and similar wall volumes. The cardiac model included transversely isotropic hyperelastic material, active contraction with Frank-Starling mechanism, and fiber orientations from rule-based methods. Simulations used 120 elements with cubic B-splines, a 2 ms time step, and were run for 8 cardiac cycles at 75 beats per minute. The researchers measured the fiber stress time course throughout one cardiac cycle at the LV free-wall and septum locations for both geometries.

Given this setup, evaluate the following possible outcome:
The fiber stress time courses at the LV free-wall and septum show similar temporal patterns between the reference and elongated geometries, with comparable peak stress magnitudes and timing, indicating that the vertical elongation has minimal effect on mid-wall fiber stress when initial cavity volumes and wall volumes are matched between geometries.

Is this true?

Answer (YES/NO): YES